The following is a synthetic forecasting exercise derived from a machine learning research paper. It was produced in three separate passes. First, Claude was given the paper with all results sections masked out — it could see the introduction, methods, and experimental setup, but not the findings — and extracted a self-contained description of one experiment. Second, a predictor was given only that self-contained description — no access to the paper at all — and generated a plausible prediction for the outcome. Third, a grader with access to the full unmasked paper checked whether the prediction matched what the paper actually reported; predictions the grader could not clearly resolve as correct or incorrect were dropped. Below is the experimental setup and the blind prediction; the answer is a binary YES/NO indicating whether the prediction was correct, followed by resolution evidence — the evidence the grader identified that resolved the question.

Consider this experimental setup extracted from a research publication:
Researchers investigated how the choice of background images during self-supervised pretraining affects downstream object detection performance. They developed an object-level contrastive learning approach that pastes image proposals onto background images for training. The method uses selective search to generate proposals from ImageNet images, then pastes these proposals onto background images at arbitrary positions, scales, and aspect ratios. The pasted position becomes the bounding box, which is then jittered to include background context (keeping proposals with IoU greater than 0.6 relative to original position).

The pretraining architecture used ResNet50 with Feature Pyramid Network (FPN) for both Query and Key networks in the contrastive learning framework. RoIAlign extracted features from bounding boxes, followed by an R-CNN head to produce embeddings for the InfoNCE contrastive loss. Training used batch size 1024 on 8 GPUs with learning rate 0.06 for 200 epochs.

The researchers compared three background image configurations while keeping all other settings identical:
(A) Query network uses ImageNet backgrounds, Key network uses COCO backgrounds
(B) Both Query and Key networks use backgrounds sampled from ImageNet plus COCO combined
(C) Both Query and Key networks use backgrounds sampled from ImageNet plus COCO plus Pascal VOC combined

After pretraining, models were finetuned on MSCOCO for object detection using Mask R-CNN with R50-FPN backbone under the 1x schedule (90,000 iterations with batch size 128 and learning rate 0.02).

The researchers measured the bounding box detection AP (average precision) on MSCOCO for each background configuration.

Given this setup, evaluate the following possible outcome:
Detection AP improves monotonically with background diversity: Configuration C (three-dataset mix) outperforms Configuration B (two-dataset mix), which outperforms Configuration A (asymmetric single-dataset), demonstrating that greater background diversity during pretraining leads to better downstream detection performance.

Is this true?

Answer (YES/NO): YES